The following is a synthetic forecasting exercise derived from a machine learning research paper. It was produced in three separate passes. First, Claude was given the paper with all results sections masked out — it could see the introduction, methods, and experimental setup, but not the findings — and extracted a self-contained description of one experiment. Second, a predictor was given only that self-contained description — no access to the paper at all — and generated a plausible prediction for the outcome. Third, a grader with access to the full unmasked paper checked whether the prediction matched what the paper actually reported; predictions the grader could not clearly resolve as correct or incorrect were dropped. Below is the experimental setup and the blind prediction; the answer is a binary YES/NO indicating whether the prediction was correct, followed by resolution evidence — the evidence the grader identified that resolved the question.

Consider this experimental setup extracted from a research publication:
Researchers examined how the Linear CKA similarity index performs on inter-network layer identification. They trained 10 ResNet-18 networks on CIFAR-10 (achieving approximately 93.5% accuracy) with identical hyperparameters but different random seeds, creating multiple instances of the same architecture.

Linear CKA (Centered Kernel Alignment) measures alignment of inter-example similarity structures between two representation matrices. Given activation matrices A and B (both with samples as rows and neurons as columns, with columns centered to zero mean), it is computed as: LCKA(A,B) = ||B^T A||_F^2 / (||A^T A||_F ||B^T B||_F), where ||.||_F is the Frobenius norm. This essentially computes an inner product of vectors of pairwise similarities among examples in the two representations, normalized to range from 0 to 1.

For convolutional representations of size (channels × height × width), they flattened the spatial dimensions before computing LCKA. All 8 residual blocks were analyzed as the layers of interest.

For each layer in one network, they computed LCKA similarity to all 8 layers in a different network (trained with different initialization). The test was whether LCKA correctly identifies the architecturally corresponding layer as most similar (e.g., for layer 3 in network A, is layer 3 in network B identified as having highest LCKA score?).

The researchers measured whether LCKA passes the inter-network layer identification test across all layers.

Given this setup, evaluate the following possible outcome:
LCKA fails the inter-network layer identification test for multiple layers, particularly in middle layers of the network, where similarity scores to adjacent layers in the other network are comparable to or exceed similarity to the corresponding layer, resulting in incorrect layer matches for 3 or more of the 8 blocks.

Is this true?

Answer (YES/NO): NO